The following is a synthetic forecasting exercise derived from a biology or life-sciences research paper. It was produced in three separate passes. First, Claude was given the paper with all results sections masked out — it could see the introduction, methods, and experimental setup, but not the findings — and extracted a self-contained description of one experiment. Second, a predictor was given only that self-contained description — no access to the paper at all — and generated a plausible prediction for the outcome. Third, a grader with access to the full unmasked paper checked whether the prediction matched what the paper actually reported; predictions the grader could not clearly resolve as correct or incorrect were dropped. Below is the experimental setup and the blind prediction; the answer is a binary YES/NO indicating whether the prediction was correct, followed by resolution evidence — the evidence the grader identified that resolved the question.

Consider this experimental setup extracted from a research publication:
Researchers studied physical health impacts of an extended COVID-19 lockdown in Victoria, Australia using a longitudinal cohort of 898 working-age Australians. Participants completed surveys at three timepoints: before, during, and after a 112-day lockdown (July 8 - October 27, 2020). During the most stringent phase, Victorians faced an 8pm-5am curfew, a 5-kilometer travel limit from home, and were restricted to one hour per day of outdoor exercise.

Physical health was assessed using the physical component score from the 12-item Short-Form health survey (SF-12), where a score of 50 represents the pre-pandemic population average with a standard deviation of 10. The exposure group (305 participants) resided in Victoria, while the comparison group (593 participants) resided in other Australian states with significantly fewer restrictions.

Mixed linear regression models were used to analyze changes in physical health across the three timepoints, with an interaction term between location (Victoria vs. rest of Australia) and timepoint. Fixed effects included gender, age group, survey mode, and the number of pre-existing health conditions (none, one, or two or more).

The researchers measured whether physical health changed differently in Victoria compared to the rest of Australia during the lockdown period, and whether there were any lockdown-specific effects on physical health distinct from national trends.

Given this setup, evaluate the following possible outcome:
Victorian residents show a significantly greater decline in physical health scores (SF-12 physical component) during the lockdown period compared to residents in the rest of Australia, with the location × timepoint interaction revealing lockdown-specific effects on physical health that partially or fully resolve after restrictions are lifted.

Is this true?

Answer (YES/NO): NO